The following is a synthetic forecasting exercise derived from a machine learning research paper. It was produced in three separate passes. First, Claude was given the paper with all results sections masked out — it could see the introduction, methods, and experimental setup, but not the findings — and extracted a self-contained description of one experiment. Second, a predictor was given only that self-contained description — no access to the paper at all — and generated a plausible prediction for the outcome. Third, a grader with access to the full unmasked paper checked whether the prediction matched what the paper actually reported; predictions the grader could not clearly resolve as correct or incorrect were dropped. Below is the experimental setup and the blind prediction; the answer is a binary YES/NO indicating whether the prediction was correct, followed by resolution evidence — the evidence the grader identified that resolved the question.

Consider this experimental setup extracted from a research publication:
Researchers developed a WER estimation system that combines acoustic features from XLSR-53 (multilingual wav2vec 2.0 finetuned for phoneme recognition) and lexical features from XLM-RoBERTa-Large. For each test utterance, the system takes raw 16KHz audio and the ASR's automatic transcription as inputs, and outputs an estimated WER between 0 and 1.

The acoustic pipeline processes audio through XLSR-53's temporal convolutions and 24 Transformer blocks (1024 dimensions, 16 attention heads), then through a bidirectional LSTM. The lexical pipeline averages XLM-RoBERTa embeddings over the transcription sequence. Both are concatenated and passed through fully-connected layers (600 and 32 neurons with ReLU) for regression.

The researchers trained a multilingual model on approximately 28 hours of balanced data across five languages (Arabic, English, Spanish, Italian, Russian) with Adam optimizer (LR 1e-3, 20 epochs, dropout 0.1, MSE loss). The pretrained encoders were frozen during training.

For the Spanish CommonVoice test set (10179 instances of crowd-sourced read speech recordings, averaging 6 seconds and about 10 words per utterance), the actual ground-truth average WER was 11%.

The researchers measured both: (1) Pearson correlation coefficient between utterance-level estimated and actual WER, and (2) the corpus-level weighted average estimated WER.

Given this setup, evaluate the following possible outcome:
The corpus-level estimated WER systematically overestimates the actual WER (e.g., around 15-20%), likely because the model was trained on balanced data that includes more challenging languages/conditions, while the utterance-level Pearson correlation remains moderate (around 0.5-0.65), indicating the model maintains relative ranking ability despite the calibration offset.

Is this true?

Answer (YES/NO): NO